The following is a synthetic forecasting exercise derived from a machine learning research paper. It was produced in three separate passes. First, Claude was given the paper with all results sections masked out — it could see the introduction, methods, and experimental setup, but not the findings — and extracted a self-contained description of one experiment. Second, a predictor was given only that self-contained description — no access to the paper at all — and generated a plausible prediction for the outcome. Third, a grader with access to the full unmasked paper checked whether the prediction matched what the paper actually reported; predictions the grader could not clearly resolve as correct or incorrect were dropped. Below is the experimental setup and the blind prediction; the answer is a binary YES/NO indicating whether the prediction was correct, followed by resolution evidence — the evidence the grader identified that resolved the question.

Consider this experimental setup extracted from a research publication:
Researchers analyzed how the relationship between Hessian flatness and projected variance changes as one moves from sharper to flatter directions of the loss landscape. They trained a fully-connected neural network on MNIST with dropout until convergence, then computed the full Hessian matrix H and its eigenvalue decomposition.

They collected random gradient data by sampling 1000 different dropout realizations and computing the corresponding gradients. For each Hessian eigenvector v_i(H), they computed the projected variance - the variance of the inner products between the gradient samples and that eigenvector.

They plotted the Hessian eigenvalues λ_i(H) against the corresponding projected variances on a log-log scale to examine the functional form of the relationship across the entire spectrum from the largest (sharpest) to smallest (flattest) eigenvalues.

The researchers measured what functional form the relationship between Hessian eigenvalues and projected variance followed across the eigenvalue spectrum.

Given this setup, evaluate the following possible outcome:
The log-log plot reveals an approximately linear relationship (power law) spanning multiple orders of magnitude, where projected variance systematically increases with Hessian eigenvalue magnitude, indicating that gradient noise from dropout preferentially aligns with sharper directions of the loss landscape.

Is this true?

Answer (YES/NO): YES